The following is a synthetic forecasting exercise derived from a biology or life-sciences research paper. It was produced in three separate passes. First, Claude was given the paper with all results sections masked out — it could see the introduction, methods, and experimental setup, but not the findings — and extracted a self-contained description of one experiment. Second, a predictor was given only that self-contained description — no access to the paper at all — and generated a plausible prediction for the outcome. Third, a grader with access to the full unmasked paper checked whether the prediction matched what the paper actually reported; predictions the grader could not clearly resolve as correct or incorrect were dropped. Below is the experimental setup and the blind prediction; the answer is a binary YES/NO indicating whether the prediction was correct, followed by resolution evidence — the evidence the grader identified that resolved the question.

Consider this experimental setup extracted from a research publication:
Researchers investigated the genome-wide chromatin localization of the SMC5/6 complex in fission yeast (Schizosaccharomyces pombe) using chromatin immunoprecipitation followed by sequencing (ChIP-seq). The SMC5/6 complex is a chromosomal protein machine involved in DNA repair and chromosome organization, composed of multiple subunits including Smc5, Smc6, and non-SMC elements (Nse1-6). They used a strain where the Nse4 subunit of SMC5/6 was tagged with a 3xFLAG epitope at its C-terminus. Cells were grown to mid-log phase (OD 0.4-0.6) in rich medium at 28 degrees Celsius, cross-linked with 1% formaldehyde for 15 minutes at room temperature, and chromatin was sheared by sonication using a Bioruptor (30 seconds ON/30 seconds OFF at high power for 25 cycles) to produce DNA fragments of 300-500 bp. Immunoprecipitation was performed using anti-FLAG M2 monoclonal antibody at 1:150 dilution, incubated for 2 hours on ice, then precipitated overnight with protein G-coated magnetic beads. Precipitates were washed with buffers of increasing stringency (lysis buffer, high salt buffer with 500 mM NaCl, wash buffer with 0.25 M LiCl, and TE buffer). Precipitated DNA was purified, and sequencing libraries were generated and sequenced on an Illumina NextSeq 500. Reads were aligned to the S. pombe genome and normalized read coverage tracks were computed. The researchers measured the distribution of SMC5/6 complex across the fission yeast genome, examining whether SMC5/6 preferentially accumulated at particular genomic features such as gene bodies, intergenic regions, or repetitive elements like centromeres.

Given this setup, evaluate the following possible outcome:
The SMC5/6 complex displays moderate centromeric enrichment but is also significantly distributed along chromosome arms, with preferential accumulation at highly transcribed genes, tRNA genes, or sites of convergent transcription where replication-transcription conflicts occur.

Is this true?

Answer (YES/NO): NO